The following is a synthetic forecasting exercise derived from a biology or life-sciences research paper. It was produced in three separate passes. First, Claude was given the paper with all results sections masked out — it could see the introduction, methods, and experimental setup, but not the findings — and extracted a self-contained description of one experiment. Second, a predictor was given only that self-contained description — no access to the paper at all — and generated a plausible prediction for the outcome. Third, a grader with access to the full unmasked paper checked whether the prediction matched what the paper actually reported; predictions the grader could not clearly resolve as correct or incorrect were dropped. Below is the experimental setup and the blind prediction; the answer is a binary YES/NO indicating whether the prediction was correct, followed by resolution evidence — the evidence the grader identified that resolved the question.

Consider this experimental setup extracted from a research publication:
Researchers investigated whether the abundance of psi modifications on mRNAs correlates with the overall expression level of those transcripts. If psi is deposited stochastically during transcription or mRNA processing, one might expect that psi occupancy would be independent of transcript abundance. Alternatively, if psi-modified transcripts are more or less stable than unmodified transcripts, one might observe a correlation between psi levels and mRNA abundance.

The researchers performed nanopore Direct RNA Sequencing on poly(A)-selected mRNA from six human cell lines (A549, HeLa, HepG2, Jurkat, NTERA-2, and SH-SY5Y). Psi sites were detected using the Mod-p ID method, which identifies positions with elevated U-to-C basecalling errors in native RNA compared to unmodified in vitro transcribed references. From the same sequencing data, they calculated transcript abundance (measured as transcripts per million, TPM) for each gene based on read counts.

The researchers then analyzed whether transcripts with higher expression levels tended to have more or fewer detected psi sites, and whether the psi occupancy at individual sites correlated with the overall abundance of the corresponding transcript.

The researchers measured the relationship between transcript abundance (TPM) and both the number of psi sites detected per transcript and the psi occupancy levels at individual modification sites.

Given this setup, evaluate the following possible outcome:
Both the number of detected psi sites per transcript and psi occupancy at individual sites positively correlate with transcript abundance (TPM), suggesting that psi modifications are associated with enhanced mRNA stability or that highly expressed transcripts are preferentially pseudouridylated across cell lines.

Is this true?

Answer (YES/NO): NO